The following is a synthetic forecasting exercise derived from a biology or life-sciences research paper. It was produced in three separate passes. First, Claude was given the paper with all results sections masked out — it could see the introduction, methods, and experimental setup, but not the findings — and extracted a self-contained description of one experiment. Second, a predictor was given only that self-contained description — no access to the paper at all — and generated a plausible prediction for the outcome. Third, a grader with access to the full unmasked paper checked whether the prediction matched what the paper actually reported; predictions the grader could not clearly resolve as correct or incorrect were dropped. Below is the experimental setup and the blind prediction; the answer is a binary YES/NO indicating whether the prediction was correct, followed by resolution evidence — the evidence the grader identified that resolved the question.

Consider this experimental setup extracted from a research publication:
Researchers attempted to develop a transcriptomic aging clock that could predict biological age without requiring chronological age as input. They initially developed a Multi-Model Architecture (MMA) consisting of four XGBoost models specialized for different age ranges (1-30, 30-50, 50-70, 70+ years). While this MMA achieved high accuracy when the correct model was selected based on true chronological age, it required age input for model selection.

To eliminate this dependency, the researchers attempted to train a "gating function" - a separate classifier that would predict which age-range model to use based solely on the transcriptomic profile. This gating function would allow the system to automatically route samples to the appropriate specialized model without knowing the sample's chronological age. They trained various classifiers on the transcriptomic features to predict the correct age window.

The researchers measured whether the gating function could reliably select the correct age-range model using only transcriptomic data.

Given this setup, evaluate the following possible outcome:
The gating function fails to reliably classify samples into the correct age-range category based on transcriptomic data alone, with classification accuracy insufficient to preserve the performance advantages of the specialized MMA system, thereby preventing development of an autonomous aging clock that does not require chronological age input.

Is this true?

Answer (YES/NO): YES